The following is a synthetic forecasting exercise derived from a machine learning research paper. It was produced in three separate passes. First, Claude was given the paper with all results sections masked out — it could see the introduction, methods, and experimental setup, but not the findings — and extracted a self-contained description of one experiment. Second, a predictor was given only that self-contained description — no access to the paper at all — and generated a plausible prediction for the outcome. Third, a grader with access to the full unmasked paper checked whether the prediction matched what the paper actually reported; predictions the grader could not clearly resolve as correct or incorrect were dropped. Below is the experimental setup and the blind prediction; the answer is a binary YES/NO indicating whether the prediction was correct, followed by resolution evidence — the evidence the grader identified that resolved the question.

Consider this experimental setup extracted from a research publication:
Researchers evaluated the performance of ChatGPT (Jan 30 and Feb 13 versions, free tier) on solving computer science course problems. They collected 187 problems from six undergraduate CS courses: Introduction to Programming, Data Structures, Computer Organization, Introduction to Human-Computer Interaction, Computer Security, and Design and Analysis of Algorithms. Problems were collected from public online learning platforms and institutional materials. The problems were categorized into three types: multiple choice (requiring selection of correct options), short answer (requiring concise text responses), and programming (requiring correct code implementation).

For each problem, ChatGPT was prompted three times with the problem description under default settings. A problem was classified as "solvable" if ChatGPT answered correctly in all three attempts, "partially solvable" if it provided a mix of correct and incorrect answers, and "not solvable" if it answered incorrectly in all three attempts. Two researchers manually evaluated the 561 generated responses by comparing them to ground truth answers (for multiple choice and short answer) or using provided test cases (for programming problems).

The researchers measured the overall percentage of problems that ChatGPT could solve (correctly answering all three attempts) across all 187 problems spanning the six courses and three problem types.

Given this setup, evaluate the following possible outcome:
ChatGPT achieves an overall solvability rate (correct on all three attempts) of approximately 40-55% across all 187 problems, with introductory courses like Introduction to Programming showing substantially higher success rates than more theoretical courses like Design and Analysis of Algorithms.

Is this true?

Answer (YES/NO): NO